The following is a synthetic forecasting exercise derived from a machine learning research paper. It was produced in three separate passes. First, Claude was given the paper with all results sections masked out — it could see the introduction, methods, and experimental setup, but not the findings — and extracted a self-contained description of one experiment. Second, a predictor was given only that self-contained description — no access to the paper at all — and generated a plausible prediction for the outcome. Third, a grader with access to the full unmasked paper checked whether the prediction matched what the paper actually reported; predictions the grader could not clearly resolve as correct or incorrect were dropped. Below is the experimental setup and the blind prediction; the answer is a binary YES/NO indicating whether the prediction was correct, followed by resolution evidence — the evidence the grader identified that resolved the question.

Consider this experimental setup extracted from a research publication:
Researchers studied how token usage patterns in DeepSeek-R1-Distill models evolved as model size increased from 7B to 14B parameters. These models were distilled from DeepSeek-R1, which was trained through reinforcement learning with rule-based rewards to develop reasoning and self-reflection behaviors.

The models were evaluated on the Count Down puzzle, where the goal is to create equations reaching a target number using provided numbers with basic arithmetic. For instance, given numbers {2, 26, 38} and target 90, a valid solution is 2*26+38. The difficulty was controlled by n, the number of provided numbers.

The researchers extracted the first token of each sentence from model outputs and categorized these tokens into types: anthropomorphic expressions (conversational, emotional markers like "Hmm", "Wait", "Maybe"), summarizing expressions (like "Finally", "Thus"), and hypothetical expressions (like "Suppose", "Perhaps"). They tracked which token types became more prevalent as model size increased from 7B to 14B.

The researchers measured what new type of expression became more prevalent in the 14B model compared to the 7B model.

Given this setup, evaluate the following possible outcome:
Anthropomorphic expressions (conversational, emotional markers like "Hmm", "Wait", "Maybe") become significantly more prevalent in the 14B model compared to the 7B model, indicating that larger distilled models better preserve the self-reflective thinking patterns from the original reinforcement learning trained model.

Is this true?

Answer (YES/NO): NO